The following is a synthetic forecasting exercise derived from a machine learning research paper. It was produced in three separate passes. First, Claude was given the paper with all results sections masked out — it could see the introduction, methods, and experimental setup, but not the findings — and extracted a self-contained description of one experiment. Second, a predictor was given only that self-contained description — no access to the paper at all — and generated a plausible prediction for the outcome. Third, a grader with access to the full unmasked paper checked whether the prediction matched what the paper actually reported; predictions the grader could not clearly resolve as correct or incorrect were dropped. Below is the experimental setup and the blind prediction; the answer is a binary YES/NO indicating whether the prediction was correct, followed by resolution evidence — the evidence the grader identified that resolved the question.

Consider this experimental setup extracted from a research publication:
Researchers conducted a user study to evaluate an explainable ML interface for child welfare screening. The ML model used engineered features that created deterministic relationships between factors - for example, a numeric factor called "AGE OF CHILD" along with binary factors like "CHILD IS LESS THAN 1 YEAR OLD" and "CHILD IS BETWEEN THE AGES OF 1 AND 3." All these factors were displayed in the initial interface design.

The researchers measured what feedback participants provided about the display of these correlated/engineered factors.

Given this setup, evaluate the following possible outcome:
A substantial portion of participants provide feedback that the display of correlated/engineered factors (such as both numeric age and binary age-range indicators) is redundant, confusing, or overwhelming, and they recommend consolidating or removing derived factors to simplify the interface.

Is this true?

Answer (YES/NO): NO